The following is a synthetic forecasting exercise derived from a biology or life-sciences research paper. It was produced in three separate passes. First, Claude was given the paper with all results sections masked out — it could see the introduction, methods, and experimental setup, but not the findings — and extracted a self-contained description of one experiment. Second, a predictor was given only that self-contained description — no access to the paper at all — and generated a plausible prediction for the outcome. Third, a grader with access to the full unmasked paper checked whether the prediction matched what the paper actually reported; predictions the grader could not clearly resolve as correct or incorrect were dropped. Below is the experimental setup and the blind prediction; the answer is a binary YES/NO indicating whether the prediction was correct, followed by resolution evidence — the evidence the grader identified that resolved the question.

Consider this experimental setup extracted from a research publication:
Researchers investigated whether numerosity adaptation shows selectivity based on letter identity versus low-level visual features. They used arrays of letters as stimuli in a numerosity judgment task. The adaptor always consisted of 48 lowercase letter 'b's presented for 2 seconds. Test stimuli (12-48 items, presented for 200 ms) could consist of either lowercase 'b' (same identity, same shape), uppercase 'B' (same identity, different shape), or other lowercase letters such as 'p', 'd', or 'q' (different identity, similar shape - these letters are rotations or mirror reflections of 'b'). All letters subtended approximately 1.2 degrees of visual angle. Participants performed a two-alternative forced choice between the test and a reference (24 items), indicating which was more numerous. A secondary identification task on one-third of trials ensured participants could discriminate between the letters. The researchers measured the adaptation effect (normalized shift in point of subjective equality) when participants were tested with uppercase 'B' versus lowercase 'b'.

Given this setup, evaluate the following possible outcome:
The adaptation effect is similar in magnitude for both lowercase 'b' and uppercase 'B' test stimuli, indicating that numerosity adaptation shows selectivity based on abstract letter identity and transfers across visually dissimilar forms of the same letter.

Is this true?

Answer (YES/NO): NO